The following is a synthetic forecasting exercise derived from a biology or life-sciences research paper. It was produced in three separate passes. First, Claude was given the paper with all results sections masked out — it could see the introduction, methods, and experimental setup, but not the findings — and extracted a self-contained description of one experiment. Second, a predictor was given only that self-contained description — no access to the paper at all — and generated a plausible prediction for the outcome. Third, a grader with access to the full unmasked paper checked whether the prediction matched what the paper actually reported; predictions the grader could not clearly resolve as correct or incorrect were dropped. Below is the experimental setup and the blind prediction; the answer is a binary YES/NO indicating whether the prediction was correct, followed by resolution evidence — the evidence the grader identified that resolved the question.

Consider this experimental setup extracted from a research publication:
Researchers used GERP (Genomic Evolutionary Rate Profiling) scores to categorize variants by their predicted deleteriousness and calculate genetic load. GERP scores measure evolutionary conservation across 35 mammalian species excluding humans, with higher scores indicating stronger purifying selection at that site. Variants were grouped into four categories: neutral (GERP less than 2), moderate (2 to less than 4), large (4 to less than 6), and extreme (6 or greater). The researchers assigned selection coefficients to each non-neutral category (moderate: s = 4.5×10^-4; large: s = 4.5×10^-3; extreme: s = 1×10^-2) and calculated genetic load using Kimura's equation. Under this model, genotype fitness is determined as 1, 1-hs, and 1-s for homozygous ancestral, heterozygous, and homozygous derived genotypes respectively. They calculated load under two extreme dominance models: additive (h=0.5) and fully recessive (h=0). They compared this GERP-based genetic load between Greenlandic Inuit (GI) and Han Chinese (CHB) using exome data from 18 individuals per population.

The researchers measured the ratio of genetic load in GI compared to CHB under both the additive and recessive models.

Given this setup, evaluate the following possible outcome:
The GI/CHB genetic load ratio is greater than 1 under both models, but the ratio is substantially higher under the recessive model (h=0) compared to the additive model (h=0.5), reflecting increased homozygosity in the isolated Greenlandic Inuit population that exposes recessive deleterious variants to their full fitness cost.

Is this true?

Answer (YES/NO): NO